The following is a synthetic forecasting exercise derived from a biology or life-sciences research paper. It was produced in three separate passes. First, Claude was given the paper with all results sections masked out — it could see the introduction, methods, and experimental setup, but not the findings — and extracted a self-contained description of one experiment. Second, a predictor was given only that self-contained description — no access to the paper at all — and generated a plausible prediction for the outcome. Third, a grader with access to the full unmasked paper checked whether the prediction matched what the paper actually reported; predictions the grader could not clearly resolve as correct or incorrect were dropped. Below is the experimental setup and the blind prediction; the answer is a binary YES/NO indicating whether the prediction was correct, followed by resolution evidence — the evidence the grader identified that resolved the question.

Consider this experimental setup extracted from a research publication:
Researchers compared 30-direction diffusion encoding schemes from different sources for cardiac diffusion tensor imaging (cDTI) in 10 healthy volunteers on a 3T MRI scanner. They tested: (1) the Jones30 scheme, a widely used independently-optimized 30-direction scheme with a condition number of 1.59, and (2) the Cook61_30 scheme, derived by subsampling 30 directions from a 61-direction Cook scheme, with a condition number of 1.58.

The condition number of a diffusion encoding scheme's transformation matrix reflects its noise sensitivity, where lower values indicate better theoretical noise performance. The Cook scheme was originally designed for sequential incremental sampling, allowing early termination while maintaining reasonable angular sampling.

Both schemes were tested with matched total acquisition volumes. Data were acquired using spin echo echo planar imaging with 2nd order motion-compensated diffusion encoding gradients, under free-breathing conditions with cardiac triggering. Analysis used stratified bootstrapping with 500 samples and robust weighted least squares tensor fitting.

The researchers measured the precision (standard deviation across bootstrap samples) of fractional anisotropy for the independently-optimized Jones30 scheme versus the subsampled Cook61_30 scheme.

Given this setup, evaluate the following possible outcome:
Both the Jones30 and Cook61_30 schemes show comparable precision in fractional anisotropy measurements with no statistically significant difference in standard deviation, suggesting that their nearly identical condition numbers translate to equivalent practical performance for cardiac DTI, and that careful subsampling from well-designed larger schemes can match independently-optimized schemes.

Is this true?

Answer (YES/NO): YES